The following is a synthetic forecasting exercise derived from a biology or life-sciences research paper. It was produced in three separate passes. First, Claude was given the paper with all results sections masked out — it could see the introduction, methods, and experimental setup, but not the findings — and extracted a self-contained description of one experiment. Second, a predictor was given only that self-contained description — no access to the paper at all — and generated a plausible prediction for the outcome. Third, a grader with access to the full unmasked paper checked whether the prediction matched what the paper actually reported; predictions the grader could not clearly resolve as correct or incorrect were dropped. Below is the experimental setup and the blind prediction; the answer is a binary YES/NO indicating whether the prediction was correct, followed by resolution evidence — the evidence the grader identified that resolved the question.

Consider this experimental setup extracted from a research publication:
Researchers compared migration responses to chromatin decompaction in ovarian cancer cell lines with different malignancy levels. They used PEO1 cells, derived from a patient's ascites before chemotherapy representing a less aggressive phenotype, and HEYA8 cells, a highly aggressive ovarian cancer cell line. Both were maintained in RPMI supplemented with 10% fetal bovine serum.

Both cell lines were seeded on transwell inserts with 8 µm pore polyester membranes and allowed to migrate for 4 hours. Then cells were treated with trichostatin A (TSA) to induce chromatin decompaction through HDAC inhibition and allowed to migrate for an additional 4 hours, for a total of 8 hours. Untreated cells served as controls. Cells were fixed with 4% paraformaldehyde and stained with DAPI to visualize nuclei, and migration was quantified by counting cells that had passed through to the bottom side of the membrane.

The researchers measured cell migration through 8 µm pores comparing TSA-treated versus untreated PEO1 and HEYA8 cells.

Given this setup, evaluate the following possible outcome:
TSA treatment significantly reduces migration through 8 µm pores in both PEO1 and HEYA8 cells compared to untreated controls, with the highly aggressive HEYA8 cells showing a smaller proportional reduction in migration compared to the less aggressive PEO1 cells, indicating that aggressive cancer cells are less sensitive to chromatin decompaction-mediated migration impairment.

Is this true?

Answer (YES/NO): NO